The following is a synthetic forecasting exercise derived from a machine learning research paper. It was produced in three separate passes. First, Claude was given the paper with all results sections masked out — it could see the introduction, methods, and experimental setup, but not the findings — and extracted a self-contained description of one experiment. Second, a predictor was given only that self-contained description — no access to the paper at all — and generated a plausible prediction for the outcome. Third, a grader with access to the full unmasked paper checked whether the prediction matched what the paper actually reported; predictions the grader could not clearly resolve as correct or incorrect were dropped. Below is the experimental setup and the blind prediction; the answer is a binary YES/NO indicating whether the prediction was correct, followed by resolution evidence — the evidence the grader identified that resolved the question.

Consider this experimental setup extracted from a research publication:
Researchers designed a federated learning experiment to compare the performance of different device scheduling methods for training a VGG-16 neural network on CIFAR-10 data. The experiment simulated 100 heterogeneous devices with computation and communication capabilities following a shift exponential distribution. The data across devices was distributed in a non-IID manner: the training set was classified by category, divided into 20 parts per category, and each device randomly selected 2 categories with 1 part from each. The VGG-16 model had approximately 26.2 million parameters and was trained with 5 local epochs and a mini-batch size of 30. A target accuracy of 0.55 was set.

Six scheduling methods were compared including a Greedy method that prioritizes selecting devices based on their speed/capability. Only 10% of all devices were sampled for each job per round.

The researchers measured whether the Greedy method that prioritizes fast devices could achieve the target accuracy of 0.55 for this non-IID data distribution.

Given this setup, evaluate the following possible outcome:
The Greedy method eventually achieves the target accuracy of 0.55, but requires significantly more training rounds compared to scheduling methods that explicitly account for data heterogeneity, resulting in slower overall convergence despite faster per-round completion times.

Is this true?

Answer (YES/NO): NO